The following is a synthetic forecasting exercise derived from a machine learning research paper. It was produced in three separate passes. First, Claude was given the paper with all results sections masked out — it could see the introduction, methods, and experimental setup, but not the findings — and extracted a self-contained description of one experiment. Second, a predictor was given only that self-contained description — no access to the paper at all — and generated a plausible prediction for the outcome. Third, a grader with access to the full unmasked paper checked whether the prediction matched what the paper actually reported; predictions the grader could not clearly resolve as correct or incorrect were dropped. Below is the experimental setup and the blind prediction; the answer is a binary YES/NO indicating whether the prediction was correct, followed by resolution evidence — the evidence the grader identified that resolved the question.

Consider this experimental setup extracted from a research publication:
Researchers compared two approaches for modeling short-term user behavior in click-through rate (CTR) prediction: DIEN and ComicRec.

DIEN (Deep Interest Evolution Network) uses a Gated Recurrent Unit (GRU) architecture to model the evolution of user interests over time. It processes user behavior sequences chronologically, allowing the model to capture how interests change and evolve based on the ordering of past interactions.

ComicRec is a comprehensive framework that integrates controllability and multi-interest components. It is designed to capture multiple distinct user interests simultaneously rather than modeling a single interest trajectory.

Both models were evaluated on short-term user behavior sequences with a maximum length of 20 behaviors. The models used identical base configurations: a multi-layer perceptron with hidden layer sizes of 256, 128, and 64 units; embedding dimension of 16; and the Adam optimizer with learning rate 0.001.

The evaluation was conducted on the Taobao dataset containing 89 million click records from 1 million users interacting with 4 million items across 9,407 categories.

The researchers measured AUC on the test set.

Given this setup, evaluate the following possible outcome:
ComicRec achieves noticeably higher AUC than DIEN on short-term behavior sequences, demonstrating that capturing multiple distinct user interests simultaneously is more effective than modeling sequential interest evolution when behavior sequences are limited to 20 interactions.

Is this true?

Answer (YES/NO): NO